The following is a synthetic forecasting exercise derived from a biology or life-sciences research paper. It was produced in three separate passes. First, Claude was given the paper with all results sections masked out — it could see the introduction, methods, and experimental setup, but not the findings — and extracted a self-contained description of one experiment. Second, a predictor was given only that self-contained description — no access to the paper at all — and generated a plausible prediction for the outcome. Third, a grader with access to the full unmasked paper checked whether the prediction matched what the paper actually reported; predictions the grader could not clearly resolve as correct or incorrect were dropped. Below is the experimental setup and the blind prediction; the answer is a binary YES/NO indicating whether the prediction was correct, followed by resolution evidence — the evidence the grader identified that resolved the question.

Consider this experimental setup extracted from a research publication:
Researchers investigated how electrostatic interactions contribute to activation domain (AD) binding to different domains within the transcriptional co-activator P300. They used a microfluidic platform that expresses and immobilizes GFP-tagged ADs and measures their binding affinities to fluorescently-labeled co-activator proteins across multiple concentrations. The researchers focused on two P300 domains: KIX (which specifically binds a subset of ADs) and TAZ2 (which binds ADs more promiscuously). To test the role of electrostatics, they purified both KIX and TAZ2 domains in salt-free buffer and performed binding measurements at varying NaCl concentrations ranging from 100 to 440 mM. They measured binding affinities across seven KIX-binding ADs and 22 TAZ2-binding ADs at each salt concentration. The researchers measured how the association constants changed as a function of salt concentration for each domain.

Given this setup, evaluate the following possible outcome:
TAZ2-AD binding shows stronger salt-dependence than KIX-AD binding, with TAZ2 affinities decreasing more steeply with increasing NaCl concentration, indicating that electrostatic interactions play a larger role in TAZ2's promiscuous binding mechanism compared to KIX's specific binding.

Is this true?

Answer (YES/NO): YES